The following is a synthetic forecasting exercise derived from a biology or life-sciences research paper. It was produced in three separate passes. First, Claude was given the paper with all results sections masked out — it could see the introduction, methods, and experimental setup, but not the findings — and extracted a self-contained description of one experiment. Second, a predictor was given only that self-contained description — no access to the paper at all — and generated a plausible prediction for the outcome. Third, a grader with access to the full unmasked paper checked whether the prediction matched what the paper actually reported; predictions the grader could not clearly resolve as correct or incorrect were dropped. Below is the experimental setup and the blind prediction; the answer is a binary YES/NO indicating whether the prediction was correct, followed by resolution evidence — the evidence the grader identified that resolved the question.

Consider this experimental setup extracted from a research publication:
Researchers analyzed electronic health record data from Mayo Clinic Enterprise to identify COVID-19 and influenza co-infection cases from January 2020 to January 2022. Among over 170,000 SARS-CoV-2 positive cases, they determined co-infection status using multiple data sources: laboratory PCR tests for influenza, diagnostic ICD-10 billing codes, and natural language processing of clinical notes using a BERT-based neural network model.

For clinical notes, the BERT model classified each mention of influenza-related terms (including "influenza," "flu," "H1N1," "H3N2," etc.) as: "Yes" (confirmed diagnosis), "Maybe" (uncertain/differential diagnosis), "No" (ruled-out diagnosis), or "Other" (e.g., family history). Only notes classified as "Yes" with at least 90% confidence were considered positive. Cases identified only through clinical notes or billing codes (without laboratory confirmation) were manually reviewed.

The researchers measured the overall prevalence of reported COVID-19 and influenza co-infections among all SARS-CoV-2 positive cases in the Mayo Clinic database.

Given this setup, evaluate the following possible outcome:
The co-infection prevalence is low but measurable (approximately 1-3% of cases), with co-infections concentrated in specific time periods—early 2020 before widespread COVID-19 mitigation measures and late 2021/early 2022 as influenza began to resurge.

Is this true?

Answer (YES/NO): NO